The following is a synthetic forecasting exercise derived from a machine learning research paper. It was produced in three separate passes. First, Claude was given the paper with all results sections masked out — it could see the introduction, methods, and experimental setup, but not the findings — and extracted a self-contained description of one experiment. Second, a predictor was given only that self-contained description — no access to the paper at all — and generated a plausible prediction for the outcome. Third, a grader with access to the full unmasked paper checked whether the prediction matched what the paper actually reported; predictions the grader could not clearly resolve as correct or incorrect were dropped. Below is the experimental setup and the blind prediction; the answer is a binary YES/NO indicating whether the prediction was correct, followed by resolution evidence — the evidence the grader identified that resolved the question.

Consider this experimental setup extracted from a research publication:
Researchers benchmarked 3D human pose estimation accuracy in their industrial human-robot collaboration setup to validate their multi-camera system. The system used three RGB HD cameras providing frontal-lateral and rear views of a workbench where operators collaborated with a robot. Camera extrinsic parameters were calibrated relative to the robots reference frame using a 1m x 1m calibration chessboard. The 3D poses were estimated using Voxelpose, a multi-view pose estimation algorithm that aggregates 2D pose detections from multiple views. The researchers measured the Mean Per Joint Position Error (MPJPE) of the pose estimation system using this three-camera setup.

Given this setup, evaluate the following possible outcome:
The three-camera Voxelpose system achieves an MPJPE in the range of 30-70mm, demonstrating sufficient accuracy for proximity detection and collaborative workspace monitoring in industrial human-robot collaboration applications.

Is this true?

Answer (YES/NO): NO